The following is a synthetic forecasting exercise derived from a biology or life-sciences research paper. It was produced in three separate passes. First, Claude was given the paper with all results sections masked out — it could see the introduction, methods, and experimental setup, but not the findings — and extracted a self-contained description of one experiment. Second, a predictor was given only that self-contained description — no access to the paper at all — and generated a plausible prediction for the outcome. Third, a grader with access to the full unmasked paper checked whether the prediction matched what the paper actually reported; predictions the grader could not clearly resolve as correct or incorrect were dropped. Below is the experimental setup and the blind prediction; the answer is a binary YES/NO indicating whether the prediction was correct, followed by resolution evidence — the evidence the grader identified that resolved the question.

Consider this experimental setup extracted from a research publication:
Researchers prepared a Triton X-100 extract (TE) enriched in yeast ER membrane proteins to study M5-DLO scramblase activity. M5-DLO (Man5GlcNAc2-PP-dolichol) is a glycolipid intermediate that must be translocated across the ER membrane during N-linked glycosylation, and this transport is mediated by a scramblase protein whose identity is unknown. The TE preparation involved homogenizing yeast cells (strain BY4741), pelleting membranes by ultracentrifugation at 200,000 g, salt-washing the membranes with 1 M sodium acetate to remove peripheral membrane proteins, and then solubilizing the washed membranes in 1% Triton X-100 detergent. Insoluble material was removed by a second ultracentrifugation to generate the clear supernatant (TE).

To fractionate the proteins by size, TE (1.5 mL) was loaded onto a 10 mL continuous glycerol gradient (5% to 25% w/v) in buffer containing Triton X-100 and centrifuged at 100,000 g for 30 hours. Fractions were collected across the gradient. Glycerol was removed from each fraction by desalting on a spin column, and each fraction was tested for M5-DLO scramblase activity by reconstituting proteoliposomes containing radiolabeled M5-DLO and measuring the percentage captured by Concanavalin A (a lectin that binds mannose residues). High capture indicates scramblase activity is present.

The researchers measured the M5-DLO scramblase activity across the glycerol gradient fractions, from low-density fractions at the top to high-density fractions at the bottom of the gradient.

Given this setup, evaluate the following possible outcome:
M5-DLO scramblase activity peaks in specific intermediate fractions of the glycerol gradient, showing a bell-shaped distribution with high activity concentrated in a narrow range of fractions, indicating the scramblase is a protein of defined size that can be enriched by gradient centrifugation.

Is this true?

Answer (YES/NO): YES